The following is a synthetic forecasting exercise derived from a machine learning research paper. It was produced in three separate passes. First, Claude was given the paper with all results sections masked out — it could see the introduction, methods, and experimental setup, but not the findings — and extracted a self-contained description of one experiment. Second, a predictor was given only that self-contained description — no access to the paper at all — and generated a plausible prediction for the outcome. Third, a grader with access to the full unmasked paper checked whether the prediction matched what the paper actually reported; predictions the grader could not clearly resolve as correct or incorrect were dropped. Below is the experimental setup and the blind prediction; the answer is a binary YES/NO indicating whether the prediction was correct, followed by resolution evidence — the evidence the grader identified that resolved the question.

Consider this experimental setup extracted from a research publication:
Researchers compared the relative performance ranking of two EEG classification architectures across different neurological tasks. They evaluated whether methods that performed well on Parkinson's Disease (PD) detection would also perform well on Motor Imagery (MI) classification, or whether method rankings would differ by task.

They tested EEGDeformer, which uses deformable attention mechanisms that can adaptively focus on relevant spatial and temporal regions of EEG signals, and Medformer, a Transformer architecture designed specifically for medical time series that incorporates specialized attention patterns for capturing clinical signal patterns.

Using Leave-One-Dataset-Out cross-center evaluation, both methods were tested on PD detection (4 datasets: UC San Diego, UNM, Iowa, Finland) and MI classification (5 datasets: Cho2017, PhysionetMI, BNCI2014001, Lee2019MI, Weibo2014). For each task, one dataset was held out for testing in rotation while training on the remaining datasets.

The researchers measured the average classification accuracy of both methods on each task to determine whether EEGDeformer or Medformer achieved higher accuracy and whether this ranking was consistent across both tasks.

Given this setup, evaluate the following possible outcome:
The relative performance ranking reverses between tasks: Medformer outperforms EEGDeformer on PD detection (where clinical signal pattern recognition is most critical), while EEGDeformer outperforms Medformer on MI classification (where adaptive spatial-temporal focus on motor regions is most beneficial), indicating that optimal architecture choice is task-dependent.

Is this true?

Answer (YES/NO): NO